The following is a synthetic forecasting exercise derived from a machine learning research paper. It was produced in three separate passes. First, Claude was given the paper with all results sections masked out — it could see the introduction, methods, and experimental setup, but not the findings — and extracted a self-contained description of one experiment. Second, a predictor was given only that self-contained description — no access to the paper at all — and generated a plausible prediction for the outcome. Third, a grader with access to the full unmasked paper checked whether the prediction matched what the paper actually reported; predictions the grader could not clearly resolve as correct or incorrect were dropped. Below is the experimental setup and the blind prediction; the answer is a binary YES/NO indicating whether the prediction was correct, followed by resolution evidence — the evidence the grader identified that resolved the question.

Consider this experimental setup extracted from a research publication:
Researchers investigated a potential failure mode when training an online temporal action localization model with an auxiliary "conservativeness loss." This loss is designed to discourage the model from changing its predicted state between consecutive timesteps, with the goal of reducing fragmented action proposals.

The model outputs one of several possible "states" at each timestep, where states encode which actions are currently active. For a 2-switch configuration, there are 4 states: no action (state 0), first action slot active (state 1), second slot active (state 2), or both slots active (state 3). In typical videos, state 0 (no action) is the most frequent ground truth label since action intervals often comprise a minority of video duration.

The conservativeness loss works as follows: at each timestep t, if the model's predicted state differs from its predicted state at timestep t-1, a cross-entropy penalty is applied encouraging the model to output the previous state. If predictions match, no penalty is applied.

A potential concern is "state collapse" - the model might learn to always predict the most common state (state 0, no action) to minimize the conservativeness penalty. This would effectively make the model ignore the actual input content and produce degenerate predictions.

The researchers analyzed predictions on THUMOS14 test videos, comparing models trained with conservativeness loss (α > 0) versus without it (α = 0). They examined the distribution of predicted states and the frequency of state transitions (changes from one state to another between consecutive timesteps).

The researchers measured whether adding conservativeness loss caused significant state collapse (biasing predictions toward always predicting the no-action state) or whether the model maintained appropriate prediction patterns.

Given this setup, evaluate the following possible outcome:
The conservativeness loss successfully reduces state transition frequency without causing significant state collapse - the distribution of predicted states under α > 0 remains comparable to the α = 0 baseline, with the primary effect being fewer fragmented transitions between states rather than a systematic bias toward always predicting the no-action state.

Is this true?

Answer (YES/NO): YES